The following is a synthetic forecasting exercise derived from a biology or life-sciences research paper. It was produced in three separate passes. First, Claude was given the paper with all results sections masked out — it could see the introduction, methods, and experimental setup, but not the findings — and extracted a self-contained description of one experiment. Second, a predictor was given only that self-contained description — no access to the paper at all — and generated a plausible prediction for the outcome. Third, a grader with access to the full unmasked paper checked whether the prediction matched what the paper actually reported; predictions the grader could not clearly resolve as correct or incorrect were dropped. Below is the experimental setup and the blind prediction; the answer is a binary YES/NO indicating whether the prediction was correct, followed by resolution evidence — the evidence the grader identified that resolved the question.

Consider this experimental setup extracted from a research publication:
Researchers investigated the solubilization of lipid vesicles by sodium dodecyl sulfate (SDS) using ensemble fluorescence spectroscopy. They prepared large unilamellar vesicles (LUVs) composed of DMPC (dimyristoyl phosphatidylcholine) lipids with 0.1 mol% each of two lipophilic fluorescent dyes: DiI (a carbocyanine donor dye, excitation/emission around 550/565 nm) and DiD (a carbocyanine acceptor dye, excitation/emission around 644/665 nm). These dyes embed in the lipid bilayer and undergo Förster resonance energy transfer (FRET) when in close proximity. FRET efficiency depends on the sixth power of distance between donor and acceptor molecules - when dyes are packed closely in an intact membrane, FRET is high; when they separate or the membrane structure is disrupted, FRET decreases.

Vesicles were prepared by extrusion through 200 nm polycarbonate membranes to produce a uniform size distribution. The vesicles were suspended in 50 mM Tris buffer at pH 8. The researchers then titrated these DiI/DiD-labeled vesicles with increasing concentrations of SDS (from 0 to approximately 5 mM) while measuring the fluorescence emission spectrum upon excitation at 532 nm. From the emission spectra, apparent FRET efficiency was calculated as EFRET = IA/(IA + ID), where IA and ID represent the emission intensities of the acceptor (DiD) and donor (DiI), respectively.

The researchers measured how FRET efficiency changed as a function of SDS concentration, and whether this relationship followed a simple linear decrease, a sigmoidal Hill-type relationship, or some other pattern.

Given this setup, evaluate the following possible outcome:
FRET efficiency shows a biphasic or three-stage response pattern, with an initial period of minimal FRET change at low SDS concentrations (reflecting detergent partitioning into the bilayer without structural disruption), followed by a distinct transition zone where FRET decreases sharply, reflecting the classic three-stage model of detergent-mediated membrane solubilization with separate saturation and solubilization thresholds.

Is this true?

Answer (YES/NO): NO